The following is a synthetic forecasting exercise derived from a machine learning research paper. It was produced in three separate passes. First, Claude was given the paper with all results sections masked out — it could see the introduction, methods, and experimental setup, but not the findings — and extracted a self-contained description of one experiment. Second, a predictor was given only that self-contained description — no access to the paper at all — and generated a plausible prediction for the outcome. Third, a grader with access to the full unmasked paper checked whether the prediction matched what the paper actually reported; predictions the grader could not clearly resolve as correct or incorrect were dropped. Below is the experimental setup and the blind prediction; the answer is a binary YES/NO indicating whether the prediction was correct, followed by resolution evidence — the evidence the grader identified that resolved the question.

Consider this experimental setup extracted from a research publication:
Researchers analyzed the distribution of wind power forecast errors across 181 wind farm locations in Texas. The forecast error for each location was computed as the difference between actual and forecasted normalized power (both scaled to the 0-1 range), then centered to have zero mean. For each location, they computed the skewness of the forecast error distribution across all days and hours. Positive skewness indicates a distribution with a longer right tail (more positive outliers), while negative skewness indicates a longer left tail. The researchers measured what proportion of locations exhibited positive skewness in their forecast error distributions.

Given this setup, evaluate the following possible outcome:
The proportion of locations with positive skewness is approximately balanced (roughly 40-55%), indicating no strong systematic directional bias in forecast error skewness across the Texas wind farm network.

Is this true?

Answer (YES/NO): NO